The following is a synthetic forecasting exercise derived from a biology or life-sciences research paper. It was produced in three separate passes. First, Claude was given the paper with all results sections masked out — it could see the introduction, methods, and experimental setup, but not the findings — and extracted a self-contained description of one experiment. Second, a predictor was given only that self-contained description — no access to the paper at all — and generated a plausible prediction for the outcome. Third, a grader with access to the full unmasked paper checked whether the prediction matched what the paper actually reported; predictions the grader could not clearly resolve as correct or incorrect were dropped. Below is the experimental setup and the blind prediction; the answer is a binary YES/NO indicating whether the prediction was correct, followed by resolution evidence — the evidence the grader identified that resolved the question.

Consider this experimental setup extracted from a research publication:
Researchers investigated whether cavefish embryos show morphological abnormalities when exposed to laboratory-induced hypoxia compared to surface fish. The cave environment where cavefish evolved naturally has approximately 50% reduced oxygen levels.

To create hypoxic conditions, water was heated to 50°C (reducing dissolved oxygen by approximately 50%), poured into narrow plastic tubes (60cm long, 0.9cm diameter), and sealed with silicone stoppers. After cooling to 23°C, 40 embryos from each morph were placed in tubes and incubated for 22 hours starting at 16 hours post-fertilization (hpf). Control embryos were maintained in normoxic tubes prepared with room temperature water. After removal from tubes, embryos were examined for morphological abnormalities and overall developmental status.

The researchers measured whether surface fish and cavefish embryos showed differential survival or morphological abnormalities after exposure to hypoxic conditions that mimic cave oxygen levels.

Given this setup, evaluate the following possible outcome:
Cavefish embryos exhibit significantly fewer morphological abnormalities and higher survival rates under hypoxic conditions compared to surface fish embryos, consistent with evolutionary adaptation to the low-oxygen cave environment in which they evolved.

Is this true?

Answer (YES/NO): NO